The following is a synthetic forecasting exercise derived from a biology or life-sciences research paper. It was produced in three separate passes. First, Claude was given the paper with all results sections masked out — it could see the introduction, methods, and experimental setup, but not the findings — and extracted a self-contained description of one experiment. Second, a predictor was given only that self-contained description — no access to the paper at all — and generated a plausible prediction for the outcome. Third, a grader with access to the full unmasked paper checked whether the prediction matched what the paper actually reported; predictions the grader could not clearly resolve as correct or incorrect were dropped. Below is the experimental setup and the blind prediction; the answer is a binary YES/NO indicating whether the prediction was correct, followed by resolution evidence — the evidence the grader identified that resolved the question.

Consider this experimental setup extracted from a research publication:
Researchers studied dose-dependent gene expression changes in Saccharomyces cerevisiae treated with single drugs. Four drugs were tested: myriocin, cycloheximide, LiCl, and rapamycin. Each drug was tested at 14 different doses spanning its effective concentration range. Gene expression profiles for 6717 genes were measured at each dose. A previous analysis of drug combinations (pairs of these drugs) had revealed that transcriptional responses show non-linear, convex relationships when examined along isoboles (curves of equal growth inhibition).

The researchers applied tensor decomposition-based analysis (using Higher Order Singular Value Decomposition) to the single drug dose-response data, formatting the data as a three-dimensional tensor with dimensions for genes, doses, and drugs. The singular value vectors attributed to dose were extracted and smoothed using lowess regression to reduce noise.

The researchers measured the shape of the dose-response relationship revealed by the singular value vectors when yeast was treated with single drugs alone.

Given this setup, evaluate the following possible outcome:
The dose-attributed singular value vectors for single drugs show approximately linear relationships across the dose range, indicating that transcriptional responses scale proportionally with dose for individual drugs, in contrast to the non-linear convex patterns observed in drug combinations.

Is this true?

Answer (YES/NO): NO